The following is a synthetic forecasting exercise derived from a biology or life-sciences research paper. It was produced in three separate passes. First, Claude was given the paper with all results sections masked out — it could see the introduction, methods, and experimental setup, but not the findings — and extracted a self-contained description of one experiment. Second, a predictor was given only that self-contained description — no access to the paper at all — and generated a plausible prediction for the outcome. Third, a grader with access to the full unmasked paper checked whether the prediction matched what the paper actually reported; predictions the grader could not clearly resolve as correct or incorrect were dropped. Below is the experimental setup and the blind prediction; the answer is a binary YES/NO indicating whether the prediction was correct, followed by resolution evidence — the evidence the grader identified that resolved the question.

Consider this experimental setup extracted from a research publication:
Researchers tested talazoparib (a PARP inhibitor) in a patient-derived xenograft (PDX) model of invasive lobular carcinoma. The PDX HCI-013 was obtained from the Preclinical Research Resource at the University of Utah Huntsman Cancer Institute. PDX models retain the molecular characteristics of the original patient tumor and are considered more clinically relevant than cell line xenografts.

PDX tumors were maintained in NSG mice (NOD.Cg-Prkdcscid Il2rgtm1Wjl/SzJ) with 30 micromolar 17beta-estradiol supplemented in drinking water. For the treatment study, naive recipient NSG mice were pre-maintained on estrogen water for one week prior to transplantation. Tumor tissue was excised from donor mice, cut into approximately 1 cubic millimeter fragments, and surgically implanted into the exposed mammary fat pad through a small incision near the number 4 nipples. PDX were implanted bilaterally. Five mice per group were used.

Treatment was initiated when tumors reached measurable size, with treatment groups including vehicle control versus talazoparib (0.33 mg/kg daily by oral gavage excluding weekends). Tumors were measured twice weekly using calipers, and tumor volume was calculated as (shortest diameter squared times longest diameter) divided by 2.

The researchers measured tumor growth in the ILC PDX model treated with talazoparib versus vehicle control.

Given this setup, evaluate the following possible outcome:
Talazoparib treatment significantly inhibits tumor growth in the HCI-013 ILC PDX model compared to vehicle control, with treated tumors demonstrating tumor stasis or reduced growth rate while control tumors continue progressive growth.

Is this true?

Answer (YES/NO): NO